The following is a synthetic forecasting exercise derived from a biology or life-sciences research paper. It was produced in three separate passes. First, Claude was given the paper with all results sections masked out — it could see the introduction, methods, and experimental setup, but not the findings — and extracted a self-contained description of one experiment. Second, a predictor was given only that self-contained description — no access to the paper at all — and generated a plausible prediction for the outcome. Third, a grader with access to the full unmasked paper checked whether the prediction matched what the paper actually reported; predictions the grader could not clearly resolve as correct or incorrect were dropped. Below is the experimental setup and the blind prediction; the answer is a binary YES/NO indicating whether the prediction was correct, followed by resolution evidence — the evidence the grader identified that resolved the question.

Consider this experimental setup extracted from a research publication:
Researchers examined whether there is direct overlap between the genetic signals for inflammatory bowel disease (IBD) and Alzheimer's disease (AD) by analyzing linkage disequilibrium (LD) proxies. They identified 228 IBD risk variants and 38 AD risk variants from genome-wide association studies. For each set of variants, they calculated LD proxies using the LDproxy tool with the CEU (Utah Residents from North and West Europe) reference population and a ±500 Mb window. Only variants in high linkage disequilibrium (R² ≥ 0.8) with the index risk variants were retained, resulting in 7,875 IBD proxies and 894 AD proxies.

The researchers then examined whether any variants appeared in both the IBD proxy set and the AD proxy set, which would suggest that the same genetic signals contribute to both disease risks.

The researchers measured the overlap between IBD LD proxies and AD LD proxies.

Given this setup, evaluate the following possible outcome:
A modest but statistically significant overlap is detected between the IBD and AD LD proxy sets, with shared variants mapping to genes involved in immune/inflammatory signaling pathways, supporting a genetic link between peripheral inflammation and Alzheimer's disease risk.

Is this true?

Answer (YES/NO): NO